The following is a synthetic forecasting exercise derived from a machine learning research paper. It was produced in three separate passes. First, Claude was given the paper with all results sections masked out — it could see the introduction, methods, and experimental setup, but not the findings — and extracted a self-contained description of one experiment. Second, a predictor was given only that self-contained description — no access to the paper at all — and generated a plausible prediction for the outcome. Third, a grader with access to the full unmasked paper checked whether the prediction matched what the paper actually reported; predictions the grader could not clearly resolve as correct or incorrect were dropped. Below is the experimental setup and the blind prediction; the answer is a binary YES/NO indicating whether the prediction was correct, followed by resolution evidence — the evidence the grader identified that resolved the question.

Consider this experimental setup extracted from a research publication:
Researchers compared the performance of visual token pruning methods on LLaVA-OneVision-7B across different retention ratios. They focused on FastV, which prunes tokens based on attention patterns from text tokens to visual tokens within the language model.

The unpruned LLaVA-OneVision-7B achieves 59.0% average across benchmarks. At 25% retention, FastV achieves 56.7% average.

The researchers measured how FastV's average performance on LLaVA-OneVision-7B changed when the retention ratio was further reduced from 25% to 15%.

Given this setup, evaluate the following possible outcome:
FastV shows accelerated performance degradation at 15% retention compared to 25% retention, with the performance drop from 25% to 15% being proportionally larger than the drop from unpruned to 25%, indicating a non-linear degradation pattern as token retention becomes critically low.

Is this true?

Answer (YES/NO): YES